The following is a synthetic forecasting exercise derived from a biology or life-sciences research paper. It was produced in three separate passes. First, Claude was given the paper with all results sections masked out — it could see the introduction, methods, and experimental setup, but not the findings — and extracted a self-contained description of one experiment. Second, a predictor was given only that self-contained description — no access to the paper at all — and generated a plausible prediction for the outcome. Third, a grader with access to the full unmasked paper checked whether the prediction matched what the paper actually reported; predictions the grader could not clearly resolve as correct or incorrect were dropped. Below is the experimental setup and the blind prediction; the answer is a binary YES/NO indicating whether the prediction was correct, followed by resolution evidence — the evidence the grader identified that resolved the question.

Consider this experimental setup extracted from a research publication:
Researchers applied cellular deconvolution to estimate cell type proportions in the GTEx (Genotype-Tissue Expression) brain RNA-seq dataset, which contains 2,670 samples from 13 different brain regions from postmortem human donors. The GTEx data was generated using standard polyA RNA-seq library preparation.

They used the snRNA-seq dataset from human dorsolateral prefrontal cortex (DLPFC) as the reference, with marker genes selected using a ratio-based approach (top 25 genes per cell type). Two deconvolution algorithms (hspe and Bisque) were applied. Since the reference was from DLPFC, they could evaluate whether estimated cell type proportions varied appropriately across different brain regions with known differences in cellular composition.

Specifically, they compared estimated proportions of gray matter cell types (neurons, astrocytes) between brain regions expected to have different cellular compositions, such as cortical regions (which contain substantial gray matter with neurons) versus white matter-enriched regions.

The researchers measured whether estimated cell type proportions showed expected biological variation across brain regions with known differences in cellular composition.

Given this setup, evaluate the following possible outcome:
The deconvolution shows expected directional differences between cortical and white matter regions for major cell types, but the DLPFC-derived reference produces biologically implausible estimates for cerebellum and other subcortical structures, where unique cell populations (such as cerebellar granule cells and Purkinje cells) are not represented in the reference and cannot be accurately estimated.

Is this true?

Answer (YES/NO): NO